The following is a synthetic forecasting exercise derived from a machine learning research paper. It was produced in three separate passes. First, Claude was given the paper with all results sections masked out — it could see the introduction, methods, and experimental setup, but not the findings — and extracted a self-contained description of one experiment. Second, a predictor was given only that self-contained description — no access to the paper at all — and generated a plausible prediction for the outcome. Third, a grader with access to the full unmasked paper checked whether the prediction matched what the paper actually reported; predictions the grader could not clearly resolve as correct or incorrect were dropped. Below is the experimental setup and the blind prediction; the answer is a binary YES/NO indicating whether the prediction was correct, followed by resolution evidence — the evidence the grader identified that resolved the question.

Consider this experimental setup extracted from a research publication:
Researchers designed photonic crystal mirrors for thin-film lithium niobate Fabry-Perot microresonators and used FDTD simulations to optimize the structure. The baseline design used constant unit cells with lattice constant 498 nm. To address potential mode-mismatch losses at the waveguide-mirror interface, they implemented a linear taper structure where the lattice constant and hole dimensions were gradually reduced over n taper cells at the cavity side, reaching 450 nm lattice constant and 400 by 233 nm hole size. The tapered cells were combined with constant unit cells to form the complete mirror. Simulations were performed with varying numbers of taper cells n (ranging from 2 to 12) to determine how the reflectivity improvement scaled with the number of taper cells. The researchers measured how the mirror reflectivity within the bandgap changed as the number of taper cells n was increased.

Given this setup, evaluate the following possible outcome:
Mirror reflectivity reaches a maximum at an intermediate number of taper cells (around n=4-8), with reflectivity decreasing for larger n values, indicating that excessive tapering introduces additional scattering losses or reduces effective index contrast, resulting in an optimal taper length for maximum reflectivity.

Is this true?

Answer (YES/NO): NO